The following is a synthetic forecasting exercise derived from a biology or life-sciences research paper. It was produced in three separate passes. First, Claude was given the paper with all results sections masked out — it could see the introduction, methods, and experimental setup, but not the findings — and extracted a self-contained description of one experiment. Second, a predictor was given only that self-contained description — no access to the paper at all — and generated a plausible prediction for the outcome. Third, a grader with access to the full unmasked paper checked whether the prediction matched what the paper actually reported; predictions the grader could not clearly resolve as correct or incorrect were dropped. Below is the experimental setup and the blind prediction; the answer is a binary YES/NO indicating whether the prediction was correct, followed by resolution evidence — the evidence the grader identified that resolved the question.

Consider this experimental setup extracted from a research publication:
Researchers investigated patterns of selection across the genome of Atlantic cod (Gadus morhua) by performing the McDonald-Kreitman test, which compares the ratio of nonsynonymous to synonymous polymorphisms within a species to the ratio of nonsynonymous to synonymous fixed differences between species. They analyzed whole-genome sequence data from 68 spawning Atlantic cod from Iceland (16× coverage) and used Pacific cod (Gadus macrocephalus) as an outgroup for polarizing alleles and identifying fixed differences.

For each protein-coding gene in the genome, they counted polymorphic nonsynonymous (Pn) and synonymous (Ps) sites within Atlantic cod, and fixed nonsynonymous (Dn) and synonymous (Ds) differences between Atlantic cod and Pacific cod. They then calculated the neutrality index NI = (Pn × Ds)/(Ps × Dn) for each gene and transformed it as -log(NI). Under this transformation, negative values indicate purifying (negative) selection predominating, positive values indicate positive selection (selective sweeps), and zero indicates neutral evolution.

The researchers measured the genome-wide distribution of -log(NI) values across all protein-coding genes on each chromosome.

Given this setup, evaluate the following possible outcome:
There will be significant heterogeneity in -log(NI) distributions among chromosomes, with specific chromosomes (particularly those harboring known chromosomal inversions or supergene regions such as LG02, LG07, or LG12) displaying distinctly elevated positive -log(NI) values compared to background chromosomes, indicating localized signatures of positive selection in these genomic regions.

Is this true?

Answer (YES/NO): NO